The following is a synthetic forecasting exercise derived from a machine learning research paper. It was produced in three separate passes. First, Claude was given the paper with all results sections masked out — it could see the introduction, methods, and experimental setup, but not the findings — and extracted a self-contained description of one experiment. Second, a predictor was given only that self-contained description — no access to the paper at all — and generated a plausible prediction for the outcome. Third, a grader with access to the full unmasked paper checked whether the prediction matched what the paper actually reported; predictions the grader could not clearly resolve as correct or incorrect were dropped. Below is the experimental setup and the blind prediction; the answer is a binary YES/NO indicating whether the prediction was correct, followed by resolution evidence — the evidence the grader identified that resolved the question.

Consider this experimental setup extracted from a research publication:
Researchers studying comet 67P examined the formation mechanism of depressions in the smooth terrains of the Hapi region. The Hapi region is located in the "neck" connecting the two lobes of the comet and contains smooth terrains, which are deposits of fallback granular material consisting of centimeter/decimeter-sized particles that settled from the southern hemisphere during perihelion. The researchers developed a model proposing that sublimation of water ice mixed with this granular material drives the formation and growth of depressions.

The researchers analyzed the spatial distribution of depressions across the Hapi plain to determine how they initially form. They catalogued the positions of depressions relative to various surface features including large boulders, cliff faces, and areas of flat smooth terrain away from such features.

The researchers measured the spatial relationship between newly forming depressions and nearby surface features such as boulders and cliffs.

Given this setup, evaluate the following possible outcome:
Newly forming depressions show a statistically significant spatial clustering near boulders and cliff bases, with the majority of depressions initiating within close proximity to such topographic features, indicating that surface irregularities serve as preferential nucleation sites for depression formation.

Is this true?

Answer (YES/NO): YES